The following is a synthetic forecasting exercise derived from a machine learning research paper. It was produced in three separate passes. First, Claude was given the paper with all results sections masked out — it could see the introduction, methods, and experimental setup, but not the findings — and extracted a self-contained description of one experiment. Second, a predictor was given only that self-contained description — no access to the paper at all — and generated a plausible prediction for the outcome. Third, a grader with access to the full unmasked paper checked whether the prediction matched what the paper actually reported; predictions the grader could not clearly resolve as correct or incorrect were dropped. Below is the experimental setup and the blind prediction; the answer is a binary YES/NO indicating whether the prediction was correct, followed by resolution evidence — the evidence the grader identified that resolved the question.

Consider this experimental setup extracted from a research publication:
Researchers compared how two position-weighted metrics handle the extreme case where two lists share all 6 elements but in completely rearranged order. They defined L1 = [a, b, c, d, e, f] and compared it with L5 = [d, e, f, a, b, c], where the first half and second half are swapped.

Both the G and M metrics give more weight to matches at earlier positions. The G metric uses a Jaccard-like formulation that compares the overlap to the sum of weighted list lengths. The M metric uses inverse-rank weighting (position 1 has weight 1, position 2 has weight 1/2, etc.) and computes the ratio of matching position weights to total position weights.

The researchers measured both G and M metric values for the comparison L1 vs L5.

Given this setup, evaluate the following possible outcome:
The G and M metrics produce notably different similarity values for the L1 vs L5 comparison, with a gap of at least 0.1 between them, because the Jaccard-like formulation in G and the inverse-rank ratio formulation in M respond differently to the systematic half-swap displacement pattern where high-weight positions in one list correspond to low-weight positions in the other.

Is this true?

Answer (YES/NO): YES